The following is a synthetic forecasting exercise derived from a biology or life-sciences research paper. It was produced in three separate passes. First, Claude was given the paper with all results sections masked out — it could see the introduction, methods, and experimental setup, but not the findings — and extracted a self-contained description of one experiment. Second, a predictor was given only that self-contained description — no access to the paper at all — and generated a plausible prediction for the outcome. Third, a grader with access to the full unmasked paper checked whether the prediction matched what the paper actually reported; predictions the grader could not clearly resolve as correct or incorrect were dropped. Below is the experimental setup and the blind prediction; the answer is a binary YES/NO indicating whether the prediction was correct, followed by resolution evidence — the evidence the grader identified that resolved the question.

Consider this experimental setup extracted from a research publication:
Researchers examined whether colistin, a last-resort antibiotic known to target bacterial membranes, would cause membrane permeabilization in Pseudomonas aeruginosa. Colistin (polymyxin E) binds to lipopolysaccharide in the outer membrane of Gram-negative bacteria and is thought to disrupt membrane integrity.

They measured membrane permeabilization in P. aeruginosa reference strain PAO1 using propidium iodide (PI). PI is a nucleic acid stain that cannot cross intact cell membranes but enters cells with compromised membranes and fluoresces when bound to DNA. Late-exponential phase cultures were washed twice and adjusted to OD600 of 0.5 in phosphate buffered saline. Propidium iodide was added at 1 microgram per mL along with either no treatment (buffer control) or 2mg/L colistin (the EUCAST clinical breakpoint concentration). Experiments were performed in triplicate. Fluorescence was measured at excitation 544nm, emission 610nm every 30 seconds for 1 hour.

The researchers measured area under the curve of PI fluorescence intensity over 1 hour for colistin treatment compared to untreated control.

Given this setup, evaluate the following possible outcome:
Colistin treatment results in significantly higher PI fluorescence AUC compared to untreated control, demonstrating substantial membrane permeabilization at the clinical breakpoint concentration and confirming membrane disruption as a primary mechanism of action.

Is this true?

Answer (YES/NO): NO